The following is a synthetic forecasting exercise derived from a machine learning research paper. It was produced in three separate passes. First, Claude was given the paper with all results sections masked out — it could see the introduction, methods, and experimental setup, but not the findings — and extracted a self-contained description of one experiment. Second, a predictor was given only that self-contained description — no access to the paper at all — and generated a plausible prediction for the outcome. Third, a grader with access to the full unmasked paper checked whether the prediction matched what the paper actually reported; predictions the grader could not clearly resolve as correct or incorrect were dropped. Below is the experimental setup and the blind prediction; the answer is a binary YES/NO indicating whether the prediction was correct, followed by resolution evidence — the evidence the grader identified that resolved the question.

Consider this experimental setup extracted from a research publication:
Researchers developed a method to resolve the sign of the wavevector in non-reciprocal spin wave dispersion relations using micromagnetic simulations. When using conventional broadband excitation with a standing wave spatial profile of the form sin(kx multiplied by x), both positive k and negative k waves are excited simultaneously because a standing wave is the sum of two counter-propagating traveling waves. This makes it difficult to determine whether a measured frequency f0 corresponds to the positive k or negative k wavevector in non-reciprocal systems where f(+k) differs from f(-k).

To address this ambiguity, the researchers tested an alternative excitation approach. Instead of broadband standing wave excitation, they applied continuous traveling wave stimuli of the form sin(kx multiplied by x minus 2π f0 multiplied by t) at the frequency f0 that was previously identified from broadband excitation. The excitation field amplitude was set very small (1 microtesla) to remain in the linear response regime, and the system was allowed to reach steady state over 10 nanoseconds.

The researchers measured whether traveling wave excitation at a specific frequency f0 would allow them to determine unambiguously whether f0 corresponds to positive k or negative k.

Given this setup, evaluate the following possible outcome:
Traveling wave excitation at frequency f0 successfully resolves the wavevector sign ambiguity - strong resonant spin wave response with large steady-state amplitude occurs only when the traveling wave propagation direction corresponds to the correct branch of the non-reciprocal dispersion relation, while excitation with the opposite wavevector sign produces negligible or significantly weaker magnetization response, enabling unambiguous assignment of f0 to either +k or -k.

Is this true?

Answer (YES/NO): YES